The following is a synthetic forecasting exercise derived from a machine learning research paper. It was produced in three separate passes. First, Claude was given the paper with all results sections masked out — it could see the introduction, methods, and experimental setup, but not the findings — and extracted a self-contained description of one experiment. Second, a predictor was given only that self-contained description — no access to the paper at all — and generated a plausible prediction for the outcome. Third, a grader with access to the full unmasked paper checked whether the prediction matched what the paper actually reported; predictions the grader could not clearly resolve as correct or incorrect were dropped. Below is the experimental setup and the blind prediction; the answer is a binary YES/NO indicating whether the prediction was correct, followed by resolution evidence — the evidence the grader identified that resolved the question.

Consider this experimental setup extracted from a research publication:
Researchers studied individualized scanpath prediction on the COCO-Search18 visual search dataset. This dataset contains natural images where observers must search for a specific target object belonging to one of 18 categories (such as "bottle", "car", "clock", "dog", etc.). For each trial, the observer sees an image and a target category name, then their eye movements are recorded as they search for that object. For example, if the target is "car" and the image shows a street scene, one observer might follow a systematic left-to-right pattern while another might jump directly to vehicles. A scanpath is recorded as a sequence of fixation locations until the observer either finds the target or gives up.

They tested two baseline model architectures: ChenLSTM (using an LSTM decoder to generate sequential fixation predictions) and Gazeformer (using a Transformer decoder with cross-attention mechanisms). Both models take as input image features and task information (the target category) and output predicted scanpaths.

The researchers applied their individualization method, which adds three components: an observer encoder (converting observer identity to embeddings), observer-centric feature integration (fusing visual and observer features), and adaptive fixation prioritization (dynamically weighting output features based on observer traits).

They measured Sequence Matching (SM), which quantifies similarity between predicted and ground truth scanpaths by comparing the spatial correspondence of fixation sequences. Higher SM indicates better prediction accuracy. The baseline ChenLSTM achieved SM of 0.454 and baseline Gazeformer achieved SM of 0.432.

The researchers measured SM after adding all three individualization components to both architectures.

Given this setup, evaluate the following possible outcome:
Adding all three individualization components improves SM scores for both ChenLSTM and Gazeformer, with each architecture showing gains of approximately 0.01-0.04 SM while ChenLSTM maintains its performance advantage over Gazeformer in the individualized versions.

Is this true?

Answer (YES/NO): YES